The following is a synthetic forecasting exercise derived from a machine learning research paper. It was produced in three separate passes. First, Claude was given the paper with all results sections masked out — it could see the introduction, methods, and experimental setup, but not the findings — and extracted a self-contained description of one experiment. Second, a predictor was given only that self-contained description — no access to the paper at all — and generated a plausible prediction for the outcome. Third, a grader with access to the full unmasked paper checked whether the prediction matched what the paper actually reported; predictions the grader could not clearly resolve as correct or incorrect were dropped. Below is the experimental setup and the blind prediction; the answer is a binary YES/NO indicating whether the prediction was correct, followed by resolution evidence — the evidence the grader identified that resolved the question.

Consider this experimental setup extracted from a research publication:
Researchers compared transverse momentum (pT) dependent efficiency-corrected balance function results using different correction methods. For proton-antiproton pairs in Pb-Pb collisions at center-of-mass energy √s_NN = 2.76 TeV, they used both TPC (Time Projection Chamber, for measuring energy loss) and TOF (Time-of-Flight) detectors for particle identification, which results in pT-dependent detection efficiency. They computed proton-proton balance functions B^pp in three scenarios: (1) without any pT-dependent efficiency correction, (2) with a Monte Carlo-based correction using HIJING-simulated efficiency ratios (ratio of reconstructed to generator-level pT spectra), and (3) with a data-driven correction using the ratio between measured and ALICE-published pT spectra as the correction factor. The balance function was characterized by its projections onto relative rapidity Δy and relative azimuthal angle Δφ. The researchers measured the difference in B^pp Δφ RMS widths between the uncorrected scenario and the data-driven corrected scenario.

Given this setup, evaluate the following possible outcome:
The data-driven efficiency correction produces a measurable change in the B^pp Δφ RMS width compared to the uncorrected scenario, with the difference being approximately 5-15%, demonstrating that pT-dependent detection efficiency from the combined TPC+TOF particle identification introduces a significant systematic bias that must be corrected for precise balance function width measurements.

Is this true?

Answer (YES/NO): NO